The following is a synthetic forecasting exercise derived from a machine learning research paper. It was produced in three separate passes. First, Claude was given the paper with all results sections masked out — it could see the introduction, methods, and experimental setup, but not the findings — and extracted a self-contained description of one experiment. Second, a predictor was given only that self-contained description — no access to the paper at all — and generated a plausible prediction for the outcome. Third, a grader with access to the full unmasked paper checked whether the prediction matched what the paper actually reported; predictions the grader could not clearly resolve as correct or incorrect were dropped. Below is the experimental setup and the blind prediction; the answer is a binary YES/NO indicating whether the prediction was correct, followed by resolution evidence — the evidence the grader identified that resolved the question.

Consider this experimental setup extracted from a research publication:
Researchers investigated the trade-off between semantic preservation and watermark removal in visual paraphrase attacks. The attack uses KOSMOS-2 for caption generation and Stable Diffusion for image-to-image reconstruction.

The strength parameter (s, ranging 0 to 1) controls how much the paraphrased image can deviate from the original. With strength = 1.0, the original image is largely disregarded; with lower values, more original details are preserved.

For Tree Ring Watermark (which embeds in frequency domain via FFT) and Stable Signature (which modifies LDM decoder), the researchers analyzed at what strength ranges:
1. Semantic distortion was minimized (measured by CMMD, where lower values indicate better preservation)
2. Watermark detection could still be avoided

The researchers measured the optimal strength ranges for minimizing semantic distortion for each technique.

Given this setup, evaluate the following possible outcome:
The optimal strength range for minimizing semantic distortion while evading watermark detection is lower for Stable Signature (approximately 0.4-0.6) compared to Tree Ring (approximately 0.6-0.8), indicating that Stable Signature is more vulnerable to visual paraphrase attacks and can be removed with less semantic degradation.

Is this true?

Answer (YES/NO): NO